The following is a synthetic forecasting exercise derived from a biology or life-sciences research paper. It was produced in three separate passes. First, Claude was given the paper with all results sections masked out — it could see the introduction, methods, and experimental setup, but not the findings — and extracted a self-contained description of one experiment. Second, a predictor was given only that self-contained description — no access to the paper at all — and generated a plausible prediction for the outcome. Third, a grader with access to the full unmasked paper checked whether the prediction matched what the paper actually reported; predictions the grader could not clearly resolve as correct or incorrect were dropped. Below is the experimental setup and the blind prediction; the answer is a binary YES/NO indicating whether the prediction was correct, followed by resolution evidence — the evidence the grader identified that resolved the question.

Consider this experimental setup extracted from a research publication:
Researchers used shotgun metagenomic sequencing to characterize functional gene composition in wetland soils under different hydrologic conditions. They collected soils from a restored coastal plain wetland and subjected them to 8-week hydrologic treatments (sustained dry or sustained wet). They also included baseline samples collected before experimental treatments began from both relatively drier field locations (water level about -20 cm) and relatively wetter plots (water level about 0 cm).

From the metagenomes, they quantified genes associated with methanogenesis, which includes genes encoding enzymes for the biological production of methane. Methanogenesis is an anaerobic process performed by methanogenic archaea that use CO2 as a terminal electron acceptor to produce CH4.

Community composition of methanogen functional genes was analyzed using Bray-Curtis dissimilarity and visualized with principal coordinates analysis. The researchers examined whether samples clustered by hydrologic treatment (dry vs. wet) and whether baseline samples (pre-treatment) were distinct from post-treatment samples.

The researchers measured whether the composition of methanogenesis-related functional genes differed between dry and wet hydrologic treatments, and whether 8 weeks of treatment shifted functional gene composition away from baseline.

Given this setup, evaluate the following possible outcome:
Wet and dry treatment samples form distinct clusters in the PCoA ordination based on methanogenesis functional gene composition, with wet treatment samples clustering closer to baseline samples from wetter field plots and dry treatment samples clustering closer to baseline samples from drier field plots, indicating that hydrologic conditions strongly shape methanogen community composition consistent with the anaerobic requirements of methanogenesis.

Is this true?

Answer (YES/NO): NO